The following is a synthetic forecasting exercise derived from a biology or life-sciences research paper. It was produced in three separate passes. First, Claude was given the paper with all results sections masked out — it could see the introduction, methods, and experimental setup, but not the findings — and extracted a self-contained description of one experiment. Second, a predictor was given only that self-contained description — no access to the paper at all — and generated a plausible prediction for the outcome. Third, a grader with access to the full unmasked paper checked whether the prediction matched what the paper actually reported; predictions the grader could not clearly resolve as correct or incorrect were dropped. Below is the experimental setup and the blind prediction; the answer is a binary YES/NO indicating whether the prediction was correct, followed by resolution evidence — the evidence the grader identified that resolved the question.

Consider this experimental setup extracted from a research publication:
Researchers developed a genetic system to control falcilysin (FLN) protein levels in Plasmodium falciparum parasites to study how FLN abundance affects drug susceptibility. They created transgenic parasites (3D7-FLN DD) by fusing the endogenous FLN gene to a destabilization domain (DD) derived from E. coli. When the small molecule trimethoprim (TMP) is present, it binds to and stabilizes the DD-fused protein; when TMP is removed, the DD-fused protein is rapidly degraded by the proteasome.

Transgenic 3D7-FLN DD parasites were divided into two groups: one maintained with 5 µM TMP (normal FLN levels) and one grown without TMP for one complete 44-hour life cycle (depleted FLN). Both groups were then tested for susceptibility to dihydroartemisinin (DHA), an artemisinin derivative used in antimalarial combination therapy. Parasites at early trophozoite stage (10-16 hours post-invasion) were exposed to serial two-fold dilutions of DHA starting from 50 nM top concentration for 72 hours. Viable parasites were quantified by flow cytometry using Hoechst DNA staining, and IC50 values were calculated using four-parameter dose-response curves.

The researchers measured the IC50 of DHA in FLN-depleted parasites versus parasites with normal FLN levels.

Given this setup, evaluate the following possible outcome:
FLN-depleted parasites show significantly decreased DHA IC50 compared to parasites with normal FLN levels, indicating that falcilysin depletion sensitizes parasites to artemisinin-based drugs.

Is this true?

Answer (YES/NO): NO